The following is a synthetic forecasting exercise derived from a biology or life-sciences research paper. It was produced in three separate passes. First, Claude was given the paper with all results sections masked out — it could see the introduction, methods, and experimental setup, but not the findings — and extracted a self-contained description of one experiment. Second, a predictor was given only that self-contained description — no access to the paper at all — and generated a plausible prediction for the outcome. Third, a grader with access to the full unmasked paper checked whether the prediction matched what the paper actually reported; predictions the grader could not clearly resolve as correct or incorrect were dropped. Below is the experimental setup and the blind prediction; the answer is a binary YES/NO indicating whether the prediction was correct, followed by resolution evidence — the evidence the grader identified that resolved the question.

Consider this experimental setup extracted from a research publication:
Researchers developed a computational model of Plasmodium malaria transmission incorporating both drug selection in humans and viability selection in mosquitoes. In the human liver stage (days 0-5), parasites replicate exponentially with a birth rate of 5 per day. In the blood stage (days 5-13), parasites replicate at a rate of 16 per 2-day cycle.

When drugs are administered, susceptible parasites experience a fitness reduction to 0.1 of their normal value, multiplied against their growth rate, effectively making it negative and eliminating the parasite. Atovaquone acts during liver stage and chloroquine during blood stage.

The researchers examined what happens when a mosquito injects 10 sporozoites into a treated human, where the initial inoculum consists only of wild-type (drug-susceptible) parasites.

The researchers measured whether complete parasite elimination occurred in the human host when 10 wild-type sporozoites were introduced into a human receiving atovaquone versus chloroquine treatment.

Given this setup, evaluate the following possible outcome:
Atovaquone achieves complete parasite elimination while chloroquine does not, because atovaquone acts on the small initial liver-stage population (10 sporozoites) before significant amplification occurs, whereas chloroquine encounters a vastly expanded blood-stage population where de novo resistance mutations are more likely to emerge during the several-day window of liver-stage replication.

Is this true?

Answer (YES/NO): NO